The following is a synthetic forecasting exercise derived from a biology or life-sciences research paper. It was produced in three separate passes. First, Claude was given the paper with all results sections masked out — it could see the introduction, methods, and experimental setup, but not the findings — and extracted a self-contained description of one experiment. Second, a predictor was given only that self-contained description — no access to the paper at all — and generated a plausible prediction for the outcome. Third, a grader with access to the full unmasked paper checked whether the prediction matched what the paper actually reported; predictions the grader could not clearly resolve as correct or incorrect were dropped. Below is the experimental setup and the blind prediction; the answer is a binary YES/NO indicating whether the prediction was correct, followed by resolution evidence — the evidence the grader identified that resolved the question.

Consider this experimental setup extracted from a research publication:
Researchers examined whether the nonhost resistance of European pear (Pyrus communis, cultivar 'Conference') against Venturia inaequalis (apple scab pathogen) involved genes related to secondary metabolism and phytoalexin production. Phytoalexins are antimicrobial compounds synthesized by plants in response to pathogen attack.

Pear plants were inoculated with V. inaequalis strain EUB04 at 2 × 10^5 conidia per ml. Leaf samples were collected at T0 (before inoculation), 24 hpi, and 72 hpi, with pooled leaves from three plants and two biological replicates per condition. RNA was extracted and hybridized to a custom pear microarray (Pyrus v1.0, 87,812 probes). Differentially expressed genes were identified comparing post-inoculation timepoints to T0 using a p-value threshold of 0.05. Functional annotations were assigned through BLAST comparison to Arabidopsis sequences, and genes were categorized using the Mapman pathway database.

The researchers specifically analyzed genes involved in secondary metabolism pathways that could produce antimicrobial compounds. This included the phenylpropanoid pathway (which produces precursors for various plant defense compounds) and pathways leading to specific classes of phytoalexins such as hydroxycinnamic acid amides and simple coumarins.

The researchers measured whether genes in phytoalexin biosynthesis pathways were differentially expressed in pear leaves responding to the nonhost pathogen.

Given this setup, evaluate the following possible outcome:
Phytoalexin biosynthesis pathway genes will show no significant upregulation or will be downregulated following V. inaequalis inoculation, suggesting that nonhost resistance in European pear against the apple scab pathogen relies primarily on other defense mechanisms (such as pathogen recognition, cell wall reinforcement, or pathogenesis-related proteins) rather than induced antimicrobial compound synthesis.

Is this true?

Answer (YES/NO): NO